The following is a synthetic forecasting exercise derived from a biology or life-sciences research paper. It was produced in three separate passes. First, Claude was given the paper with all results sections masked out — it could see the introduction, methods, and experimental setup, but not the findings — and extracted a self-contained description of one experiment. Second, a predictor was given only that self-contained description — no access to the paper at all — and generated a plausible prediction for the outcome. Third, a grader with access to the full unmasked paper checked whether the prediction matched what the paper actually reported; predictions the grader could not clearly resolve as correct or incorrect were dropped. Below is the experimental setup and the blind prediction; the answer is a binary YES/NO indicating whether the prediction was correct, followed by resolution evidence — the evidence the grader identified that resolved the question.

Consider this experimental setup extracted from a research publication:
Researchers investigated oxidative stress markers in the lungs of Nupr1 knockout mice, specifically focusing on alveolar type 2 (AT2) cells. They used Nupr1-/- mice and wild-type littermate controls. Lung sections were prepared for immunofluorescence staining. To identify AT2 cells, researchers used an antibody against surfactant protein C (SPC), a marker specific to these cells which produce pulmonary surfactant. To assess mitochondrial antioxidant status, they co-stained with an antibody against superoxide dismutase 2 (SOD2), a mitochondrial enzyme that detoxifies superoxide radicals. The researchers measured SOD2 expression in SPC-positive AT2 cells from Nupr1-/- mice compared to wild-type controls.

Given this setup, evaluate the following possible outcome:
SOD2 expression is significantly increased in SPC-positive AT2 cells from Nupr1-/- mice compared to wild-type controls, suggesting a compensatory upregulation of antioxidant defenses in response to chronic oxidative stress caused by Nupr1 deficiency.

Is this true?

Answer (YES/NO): YES